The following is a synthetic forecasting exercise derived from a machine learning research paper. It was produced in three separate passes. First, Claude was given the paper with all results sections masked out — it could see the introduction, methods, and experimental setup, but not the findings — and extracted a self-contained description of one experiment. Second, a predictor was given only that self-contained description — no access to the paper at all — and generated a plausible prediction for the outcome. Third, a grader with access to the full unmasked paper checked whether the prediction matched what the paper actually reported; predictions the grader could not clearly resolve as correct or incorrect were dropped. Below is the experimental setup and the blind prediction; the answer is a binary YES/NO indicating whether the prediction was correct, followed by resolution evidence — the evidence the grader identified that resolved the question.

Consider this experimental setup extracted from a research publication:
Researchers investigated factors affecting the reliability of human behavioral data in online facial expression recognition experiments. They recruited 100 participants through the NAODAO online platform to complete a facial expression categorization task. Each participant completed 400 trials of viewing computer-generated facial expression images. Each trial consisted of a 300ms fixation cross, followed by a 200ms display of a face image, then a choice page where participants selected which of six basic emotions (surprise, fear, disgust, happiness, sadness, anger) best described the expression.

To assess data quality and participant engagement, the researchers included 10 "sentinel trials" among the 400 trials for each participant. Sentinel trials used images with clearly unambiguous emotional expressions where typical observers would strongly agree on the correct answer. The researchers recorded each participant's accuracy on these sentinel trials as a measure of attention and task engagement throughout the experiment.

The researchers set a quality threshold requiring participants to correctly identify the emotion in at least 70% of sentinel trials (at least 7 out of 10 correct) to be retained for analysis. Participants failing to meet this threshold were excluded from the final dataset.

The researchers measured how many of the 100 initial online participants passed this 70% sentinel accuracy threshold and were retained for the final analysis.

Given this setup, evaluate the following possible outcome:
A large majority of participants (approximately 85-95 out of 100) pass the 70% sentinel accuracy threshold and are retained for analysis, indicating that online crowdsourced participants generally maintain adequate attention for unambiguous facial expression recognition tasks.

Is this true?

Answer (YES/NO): NO